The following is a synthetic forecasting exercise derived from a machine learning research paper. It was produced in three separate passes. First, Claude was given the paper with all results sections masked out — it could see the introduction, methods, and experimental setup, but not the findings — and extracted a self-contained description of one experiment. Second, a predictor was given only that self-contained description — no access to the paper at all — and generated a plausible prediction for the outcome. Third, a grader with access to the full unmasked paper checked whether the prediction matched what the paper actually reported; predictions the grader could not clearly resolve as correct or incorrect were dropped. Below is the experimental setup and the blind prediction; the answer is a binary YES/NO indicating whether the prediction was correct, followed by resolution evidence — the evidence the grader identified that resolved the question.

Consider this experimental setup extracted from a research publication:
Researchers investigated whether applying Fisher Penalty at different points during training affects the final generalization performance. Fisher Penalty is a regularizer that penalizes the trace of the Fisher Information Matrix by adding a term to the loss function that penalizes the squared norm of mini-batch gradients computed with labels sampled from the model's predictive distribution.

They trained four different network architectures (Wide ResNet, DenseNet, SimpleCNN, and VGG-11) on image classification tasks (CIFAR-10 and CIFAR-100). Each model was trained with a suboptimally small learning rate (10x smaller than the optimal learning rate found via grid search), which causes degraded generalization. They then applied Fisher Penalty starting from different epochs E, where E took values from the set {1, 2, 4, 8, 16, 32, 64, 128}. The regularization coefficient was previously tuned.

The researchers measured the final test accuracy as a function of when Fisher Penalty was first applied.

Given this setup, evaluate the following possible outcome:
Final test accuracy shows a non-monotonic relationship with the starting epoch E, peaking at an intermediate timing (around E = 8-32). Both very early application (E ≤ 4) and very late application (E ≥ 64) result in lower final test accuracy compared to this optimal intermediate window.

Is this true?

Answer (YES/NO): NO